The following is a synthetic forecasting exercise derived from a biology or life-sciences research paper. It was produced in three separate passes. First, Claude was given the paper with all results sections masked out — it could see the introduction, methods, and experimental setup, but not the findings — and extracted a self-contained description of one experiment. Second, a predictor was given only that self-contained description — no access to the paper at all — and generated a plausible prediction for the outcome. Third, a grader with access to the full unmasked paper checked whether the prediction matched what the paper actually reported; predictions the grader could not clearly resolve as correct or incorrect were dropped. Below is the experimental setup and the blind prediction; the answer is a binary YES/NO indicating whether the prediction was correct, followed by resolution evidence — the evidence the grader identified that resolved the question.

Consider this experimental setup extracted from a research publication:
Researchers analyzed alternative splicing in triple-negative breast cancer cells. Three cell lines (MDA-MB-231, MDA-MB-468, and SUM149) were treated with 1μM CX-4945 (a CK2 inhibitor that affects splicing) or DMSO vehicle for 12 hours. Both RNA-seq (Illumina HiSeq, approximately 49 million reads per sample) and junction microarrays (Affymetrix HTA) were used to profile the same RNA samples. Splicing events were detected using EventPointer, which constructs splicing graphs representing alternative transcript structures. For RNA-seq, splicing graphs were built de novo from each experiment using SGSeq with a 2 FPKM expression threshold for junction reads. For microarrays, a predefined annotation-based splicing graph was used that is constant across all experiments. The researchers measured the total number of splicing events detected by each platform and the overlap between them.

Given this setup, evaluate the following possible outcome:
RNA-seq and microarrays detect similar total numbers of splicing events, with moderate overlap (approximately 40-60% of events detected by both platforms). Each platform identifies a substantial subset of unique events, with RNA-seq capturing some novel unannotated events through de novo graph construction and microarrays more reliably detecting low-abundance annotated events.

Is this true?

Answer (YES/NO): NO